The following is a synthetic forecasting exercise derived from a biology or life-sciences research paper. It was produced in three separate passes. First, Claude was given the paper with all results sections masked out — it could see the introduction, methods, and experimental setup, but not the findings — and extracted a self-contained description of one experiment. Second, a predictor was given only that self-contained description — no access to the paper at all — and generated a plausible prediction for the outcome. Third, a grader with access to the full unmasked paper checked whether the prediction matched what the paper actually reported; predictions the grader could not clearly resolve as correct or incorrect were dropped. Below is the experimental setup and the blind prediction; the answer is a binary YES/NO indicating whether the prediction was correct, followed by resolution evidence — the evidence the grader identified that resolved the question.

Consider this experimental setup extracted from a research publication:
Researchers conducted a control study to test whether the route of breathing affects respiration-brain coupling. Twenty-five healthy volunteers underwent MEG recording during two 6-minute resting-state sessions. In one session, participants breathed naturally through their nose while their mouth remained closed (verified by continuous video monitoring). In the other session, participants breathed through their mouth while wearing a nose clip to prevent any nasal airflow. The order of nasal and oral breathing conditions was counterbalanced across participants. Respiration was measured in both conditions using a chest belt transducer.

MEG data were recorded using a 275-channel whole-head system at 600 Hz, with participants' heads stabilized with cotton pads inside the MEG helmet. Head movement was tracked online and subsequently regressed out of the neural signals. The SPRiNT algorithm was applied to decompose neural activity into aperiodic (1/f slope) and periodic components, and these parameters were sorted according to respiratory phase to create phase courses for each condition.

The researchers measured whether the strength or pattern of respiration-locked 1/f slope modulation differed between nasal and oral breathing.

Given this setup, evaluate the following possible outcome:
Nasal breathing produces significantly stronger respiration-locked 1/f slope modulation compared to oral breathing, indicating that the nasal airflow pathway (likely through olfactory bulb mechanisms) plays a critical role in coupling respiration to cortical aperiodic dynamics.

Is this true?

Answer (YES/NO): NO